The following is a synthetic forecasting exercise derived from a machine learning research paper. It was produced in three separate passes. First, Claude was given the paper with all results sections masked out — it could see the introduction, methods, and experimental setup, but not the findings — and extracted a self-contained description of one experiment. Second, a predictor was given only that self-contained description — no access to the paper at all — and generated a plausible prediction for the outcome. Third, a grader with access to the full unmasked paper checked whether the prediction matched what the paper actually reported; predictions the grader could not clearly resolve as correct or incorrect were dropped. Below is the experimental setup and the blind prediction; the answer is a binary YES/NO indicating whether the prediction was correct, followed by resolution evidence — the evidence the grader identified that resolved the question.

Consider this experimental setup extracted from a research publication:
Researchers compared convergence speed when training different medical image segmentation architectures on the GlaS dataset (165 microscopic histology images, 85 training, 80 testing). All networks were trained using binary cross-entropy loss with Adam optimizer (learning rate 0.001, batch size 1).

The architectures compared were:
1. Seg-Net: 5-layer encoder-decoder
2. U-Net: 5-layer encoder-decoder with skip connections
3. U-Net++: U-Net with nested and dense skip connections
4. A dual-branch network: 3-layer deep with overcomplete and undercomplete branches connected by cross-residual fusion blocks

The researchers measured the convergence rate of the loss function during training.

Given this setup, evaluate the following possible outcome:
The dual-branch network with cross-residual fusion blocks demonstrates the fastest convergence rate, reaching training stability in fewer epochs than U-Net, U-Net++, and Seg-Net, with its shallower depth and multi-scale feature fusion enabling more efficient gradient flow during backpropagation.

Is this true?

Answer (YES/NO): YES